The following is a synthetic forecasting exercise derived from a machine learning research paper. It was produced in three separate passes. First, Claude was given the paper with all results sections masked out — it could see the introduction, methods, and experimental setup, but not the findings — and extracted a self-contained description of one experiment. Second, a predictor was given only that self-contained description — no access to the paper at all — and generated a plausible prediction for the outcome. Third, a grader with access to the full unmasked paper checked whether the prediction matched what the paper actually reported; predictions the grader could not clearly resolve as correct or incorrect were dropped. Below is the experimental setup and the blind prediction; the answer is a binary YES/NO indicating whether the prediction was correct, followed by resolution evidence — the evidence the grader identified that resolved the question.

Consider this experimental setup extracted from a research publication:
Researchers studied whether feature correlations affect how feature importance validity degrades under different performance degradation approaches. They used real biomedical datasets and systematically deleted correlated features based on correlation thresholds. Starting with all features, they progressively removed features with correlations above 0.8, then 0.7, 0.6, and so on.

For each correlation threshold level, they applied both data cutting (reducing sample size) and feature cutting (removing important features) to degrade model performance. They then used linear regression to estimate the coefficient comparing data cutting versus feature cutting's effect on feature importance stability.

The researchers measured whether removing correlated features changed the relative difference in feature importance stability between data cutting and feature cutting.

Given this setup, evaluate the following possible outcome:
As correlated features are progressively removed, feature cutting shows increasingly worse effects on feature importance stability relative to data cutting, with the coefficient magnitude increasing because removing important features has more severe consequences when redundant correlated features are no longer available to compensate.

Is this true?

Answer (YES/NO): NO